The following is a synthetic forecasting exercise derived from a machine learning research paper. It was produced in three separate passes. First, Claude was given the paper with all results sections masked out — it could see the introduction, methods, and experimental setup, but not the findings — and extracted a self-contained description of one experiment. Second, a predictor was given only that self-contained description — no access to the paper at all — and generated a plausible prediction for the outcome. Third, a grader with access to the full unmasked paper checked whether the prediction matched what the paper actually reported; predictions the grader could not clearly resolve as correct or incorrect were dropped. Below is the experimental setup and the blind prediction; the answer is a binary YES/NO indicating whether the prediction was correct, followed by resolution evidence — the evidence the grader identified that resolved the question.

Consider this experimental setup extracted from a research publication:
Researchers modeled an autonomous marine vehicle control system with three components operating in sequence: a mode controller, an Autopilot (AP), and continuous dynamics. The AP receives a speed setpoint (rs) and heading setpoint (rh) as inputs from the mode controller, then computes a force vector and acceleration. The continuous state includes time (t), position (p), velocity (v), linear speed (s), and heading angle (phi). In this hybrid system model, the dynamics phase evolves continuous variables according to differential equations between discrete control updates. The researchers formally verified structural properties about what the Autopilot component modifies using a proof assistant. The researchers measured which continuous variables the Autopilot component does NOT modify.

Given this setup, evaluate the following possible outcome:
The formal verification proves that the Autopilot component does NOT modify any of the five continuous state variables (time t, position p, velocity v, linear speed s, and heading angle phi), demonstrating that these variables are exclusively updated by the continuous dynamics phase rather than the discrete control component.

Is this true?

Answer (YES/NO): YES